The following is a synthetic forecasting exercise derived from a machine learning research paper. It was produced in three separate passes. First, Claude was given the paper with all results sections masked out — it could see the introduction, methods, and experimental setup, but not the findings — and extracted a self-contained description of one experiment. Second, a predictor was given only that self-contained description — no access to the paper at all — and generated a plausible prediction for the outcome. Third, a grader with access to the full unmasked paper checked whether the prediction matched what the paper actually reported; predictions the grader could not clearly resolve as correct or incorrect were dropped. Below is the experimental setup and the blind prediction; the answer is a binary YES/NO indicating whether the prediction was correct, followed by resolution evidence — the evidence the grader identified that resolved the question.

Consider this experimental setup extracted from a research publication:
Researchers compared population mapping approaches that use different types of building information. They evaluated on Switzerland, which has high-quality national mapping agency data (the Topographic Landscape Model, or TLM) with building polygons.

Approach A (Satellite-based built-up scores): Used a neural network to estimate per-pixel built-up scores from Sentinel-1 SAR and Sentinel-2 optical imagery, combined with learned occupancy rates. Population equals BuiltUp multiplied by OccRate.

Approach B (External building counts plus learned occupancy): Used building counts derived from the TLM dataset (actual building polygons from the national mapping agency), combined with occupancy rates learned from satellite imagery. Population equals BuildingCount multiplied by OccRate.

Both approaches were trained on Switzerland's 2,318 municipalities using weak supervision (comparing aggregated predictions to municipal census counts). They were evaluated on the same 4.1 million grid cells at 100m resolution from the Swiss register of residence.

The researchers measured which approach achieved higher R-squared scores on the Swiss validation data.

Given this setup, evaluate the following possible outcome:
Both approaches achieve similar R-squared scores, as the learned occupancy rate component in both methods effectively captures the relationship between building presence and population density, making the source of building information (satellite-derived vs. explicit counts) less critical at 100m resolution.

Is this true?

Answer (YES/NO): NO